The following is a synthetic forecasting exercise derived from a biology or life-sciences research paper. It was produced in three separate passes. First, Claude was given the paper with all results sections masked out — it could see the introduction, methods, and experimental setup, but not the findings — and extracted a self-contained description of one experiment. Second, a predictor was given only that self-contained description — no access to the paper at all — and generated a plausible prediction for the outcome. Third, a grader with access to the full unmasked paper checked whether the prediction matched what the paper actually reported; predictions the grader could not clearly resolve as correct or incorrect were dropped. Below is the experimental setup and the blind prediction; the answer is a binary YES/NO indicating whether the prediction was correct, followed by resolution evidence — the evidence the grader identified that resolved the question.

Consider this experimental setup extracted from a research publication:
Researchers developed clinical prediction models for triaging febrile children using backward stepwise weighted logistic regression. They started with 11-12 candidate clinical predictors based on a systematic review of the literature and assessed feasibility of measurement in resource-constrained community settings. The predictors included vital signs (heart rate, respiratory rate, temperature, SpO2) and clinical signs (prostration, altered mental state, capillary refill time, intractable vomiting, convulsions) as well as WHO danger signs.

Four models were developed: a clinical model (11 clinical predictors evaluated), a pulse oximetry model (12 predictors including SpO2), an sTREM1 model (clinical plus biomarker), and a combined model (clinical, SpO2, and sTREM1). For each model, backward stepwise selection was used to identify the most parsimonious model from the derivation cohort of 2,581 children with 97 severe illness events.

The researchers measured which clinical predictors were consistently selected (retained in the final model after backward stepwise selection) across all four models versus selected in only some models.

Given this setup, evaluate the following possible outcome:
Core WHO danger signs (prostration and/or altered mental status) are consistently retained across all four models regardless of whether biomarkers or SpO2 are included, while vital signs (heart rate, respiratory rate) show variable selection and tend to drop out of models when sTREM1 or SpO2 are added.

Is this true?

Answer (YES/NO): NO